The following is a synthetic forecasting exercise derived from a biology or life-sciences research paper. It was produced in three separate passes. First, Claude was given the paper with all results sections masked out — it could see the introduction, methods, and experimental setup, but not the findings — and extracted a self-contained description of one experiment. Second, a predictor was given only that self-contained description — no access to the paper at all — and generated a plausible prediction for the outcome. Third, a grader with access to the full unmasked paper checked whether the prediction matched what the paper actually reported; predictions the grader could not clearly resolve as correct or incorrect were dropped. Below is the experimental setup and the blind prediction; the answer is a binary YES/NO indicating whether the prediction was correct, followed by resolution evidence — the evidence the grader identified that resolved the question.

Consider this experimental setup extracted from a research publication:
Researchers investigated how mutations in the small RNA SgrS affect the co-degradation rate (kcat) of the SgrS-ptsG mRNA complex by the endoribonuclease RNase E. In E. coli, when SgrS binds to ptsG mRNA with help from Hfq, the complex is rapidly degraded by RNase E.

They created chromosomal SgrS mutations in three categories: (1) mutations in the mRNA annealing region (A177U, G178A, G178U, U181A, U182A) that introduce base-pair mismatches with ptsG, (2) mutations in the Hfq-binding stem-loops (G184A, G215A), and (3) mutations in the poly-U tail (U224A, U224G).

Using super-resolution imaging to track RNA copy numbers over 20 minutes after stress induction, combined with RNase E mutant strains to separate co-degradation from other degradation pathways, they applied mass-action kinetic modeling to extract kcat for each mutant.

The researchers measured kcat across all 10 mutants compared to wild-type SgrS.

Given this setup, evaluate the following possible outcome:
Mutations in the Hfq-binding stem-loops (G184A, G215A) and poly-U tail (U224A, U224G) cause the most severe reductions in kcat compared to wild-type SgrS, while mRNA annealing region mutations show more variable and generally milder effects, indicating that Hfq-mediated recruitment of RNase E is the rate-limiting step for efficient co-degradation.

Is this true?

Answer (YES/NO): NO